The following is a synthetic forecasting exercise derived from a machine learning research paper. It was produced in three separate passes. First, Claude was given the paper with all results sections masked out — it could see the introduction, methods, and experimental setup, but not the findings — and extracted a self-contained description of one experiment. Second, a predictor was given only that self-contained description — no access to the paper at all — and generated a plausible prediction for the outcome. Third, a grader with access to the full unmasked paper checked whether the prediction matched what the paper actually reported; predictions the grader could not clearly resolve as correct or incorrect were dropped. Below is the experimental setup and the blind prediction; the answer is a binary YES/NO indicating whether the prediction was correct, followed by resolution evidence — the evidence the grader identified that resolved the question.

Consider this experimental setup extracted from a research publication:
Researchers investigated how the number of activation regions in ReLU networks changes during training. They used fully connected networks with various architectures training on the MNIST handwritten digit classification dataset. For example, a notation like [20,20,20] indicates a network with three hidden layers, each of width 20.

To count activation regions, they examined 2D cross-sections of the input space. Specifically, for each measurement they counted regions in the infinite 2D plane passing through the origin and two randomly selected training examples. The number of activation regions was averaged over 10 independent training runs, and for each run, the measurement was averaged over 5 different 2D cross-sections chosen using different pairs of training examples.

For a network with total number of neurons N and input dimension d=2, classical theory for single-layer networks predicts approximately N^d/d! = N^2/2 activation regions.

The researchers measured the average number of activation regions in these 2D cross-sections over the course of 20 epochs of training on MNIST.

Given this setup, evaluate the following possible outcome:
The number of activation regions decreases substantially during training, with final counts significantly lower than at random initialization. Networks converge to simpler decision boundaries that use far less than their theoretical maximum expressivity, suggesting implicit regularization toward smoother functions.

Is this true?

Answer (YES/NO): NO